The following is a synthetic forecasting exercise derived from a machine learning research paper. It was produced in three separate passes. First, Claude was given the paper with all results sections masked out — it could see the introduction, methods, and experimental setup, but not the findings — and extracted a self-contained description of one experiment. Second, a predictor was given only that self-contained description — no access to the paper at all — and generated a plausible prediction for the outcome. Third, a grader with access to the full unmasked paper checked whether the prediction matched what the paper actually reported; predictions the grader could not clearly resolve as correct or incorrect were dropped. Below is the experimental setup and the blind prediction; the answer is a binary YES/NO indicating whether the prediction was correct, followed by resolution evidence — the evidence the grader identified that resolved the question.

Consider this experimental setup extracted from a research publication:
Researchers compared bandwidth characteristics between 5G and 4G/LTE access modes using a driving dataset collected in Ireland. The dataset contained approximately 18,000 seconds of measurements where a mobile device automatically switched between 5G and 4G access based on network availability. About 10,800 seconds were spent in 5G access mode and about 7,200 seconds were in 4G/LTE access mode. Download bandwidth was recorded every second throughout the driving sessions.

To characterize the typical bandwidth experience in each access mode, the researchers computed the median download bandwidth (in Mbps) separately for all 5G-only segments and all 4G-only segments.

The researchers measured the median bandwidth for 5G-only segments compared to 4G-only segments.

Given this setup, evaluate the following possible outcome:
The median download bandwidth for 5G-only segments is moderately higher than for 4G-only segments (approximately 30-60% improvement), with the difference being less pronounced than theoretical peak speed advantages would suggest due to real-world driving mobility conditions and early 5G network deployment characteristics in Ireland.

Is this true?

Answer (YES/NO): NO